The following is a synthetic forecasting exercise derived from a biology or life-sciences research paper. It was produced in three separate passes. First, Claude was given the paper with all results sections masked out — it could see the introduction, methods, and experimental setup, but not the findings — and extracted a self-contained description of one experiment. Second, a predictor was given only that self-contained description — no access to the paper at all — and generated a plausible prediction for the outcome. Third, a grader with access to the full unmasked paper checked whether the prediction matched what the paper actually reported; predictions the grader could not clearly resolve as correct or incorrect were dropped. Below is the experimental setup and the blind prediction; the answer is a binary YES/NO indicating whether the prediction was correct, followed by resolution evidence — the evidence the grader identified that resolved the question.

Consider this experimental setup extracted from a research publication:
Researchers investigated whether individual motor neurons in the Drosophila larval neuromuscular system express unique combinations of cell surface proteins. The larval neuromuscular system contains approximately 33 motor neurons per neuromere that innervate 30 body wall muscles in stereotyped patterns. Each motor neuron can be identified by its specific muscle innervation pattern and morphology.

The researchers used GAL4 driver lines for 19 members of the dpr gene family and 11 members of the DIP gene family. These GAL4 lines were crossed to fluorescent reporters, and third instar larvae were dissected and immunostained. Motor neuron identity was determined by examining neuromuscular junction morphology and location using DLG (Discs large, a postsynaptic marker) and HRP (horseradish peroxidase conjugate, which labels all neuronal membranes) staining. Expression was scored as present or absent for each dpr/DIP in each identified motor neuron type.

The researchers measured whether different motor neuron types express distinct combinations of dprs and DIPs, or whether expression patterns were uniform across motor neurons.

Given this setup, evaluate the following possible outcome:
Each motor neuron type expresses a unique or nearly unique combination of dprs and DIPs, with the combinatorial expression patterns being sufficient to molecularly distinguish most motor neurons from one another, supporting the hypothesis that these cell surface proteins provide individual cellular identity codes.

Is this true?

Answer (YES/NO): YES